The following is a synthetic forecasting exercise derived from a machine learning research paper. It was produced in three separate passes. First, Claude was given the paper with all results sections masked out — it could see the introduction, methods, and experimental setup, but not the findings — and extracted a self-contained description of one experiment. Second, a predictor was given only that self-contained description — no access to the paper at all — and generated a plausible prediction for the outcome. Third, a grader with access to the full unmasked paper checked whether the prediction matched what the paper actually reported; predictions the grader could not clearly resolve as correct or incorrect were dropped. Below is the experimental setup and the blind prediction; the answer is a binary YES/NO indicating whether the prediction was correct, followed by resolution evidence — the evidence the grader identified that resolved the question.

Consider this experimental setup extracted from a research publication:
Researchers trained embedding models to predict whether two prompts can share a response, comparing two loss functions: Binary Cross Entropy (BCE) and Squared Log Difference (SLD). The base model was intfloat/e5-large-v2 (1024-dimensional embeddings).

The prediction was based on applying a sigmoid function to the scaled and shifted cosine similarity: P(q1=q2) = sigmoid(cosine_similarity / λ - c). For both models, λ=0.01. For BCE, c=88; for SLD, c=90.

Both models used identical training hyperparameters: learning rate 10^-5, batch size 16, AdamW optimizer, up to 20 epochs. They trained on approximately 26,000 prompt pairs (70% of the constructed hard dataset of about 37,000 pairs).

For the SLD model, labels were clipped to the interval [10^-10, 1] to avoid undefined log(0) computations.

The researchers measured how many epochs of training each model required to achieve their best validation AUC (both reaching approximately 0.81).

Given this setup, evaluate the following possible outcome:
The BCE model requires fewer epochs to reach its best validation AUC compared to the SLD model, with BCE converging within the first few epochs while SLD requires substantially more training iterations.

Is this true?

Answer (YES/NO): NO